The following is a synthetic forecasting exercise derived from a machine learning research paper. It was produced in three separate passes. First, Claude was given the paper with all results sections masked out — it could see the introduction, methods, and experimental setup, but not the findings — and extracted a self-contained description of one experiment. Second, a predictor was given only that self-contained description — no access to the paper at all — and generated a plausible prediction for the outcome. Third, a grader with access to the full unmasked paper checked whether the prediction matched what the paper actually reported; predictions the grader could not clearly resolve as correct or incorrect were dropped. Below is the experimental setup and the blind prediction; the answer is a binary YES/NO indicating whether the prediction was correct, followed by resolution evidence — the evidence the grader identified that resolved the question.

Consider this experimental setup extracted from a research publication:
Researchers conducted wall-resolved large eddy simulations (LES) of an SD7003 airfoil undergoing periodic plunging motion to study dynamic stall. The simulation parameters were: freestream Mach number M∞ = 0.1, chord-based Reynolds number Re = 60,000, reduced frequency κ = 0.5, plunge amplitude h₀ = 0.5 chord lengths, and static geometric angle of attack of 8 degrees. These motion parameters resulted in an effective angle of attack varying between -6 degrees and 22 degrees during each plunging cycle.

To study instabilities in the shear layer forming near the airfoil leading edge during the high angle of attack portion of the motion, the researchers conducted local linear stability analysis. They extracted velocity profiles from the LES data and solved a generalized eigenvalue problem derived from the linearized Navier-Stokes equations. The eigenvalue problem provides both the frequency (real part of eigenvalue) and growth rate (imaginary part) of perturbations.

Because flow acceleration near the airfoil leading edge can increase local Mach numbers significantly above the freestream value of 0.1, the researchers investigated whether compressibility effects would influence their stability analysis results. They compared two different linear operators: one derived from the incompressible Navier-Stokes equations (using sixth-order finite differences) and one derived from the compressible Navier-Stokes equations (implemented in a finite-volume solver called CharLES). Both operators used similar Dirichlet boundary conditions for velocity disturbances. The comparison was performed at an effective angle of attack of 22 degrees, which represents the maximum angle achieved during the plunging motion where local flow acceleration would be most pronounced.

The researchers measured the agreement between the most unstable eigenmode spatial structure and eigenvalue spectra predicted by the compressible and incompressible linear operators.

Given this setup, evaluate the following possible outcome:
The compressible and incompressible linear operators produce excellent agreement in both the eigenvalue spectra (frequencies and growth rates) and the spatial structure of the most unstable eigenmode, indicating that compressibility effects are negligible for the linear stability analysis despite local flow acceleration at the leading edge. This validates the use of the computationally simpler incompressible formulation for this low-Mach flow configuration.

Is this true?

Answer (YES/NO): YES